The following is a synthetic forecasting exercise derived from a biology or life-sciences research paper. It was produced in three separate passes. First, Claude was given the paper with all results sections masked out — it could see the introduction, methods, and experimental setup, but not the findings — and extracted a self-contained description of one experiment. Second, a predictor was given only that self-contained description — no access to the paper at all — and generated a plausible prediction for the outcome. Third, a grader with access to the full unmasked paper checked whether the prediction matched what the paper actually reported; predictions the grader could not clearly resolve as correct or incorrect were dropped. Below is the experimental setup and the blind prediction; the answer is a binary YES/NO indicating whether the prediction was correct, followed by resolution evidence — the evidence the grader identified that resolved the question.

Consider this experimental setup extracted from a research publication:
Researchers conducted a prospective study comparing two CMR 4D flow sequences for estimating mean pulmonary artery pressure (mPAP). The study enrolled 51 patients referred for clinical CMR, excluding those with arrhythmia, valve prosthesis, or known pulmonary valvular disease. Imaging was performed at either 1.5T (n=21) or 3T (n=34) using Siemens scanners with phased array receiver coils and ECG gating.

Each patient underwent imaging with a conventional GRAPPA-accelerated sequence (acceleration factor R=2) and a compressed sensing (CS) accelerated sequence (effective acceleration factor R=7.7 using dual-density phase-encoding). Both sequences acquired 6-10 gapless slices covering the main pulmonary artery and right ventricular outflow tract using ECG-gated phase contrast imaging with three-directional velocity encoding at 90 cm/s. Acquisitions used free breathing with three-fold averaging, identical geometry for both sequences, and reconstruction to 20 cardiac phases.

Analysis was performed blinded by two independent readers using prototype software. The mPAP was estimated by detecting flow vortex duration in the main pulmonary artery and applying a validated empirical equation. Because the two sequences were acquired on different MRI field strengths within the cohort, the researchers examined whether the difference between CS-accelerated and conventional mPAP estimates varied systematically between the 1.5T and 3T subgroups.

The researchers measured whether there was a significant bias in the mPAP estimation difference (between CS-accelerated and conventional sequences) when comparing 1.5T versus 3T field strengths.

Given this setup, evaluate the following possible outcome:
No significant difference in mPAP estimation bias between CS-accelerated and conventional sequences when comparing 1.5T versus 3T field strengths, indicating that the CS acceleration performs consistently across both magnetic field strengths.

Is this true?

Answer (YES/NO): YES